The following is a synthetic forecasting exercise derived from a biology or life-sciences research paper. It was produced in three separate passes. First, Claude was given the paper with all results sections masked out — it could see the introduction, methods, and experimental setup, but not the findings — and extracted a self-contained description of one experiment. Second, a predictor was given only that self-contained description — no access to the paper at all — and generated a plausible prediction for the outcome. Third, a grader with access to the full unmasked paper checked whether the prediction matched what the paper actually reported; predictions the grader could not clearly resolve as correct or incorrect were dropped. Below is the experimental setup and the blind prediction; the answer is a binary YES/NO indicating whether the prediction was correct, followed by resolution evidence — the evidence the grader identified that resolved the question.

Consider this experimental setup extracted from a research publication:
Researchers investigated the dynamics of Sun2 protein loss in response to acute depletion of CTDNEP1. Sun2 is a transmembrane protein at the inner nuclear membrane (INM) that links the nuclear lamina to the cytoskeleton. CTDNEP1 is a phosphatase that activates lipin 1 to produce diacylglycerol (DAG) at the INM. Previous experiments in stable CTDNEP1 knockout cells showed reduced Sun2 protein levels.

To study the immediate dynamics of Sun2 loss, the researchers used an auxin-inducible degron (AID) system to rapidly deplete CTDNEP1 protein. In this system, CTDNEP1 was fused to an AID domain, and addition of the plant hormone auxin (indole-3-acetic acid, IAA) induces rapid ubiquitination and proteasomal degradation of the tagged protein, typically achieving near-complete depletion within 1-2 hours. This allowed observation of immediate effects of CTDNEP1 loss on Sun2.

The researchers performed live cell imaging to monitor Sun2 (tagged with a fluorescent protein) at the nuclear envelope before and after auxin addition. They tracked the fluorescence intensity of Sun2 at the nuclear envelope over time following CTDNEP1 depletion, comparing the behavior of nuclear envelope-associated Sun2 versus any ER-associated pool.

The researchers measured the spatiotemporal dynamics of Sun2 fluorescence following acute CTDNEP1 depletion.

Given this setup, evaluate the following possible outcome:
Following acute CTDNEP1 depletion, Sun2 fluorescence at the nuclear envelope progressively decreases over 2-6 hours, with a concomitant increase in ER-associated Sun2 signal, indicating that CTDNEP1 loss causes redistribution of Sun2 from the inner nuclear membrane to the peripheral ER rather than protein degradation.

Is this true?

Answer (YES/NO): NO